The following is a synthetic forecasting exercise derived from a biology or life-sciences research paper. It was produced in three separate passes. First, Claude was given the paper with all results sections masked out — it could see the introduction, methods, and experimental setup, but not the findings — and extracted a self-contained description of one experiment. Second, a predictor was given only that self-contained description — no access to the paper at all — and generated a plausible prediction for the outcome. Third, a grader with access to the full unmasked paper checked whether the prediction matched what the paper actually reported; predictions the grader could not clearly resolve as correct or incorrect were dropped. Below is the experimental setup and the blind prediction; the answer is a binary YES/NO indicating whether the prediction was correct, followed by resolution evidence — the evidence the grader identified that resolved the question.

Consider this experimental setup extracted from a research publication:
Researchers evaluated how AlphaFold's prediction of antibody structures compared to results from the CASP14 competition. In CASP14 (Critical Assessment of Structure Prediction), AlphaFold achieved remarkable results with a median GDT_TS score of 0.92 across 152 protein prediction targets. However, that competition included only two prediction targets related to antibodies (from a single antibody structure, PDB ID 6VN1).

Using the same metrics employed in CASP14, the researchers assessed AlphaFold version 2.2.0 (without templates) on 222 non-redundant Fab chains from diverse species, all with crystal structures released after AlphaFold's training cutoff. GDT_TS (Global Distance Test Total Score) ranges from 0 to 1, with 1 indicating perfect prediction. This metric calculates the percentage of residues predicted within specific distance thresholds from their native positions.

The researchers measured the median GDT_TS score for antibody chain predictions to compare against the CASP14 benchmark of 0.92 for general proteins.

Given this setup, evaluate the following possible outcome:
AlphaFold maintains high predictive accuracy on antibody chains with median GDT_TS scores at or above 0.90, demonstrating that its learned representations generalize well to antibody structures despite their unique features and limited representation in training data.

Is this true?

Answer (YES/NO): NO